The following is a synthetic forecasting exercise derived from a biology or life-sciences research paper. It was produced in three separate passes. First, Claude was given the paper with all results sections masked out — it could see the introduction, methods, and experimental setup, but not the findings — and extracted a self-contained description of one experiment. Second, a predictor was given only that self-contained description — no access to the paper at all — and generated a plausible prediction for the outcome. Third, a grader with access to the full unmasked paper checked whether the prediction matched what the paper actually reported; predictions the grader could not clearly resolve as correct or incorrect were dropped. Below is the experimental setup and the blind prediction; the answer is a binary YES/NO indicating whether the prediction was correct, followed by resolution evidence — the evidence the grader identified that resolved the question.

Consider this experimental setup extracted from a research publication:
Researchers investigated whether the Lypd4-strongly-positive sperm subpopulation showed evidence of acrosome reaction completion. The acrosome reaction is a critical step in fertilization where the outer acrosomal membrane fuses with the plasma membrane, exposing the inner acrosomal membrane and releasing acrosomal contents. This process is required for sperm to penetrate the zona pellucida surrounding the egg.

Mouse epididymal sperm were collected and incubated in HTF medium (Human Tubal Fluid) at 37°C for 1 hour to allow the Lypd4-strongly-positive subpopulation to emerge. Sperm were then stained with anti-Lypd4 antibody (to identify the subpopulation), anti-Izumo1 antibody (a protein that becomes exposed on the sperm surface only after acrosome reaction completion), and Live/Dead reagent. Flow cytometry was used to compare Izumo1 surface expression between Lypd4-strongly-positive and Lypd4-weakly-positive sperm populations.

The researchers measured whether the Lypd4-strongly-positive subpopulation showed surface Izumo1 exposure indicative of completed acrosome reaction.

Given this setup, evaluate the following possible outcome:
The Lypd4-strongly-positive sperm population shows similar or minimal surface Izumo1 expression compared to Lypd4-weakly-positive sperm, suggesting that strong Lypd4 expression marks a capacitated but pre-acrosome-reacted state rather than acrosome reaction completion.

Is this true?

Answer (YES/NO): NO